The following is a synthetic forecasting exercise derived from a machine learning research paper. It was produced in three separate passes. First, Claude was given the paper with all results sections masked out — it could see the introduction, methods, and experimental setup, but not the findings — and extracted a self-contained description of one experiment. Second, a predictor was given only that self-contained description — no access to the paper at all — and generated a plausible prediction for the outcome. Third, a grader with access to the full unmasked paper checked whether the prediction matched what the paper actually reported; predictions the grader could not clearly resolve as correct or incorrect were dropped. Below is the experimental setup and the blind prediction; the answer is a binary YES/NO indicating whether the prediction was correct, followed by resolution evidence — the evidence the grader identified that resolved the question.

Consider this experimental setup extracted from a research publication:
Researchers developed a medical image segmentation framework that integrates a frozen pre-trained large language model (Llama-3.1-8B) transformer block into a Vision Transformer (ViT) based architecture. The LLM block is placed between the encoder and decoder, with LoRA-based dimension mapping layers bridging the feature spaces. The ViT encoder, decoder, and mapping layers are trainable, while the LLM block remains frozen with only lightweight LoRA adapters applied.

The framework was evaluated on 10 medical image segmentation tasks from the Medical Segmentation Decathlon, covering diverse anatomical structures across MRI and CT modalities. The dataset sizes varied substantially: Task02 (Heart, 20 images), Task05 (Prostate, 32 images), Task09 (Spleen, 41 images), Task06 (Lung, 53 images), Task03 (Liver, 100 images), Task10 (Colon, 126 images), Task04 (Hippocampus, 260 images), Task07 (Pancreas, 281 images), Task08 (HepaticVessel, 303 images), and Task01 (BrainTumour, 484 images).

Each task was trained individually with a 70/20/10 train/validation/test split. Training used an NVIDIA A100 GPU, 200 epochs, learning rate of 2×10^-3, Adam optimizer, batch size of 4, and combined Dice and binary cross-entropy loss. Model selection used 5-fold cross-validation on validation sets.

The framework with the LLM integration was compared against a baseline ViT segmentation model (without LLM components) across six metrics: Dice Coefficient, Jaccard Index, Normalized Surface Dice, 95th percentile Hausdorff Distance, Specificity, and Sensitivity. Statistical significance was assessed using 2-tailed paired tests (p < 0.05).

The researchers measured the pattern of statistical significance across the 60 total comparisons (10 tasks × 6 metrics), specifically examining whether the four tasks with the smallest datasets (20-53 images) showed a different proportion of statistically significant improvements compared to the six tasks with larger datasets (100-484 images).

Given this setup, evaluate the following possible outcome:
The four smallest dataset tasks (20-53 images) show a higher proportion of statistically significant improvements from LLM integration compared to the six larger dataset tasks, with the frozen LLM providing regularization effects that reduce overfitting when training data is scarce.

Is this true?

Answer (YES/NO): NO